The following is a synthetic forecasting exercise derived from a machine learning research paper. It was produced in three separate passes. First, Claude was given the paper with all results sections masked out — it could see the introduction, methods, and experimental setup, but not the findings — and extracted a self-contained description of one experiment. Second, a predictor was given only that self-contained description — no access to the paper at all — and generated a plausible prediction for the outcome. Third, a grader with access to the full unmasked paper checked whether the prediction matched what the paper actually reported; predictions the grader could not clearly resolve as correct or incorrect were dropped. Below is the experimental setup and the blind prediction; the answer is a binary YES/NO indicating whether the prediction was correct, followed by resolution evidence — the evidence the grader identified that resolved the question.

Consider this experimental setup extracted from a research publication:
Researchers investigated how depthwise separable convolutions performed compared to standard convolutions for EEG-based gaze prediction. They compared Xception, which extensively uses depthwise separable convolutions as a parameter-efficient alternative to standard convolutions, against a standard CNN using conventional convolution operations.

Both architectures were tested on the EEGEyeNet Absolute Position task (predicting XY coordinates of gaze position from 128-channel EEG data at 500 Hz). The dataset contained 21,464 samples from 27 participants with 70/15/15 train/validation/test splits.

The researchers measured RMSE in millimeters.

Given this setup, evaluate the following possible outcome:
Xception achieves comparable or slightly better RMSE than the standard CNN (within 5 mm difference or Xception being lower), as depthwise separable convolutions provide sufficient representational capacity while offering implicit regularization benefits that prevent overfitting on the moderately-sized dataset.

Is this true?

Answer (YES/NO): NO